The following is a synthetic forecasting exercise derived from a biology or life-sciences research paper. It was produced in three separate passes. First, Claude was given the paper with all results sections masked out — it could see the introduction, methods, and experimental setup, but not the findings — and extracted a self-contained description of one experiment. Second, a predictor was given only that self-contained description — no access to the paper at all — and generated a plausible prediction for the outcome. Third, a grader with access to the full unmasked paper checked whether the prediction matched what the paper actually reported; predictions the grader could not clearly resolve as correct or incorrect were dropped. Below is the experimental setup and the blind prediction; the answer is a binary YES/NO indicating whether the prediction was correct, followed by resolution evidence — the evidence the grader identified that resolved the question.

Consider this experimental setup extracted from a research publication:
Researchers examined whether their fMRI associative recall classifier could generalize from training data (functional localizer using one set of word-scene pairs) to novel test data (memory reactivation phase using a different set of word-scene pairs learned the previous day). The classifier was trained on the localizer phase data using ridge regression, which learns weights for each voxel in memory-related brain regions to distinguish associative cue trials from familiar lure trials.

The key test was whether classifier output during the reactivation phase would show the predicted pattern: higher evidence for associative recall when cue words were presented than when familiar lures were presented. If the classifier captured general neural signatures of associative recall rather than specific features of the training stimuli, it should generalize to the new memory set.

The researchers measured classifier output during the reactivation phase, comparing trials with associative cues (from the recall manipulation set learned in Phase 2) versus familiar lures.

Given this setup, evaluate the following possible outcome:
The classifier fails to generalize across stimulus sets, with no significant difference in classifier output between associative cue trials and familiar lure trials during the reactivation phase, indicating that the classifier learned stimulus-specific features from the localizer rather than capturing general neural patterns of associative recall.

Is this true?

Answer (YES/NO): NO